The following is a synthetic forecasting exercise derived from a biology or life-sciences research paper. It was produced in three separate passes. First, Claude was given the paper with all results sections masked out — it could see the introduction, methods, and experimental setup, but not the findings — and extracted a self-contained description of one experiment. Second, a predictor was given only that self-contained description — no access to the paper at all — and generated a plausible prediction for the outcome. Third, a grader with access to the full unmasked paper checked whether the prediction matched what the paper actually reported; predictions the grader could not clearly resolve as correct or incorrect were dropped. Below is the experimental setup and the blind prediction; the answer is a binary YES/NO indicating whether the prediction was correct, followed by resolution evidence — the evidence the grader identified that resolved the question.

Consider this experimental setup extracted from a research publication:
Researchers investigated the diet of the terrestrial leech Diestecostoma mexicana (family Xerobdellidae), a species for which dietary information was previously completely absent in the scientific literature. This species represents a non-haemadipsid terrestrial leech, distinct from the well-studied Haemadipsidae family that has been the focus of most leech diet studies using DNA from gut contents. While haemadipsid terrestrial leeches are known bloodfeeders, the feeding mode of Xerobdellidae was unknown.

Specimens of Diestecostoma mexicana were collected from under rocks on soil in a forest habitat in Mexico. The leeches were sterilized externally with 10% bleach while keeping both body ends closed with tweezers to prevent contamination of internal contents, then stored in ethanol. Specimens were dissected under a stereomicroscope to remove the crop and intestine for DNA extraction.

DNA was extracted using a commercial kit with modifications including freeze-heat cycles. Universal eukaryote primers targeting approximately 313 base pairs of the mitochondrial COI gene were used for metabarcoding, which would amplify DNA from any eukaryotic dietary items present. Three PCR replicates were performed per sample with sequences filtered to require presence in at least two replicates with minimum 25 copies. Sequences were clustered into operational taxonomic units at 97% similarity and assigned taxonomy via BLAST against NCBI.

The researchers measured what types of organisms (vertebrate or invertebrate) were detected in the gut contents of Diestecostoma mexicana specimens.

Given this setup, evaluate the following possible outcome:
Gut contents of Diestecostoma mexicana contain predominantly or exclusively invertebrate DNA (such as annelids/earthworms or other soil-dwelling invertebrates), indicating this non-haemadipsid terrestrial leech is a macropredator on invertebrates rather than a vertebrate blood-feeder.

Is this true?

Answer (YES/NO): YES